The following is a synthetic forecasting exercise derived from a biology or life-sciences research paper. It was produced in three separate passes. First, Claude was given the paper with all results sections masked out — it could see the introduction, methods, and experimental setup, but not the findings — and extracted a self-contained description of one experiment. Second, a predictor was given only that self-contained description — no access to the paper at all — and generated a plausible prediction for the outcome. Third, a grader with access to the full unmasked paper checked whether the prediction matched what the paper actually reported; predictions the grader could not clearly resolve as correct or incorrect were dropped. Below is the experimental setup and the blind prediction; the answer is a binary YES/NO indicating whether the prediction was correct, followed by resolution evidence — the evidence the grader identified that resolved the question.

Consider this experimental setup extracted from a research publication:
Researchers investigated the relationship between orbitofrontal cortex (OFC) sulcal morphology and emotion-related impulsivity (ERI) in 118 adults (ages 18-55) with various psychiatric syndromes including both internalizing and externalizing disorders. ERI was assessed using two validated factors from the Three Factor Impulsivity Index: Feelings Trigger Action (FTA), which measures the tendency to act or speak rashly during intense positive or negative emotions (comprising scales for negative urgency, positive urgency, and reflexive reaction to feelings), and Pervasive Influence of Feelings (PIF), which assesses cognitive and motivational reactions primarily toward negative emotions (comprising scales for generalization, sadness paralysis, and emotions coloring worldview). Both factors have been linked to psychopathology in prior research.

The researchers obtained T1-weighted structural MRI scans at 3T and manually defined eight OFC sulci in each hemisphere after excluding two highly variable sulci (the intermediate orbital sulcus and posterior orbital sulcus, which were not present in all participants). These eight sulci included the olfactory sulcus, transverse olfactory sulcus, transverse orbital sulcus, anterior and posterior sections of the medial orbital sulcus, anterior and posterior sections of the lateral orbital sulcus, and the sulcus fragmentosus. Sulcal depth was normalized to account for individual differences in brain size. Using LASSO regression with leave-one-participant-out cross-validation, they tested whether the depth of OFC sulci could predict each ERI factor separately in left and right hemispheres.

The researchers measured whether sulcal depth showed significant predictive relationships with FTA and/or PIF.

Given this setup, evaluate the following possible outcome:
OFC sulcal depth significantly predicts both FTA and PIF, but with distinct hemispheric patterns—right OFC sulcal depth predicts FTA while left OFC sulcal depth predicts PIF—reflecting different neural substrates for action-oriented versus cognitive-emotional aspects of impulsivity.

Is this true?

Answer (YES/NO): NO